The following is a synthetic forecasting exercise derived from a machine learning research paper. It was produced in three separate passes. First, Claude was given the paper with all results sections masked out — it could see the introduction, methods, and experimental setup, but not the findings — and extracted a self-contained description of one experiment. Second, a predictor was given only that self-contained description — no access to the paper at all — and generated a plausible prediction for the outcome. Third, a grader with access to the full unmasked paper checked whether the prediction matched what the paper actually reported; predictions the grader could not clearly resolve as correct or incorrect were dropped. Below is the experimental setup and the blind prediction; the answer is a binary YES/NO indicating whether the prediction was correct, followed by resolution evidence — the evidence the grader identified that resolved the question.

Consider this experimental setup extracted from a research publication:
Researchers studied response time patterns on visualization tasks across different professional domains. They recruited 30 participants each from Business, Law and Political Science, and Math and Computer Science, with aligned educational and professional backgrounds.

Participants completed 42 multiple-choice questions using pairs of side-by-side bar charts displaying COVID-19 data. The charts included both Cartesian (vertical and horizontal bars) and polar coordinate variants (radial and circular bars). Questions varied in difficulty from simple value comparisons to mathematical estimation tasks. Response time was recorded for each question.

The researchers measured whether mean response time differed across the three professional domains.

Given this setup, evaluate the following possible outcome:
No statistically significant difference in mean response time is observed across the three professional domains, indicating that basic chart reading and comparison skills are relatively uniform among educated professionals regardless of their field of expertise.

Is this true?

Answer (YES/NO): NO